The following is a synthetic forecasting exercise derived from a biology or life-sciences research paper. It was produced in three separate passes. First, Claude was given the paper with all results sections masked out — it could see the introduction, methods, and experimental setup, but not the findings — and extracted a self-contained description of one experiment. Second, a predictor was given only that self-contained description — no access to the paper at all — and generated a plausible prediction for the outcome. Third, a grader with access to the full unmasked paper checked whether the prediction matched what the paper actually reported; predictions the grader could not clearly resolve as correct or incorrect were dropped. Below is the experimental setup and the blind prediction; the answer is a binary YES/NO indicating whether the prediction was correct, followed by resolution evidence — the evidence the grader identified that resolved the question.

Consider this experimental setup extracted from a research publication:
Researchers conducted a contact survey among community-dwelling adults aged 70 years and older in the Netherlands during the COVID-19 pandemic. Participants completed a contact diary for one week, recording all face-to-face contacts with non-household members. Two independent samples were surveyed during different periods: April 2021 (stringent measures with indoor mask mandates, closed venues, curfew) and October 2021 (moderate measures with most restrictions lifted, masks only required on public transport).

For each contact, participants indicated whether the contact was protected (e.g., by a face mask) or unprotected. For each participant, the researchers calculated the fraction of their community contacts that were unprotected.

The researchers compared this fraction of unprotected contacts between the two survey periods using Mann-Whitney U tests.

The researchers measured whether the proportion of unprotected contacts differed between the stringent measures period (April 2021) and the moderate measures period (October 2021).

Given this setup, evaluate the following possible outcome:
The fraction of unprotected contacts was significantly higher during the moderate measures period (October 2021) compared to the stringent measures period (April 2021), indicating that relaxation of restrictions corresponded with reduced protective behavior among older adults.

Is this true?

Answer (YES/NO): YES